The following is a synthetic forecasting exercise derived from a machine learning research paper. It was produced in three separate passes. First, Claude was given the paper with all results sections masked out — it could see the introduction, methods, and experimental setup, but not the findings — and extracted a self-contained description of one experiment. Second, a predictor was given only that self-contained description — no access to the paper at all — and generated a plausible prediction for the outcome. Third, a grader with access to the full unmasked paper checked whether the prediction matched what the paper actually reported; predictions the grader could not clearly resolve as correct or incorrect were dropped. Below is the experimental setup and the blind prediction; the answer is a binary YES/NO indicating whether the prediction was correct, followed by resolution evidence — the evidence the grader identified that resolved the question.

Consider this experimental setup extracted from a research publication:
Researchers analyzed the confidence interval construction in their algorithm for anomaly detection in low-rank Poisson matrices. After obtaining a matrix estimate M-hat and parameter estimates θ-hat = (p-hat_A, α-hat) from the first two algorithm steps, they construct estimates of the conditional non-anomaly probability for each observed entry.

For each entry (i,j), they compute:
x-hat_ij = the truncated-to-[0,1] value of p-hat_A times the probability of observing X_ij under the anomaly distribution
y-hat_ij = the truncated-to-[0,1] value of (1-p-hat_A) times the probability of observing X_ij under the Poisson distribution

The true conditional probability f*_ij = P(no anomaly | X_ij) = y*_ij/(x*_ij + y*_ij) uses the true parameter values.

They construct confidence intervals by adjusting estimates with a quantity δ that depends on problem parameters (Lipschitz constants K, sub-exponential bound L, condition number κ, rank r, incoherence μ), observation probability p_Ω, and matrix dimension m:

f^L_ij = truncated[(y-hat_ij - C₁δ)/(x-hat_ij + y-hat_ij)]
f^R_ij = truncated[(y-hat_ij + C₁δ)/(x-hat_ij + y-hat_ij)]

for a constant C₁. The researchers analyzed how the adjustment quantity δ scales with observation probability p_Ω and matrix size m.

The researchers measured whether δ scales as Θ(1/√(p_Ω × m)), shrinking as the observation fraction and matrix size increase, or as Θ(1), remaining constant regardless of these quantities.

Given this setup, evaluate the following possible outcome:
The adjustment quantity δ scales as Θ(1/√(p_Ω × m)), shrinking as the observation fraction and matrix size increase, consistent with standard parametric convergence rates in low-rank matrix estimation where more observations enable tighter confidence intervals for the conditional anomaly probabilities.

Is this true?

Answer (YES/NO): NO